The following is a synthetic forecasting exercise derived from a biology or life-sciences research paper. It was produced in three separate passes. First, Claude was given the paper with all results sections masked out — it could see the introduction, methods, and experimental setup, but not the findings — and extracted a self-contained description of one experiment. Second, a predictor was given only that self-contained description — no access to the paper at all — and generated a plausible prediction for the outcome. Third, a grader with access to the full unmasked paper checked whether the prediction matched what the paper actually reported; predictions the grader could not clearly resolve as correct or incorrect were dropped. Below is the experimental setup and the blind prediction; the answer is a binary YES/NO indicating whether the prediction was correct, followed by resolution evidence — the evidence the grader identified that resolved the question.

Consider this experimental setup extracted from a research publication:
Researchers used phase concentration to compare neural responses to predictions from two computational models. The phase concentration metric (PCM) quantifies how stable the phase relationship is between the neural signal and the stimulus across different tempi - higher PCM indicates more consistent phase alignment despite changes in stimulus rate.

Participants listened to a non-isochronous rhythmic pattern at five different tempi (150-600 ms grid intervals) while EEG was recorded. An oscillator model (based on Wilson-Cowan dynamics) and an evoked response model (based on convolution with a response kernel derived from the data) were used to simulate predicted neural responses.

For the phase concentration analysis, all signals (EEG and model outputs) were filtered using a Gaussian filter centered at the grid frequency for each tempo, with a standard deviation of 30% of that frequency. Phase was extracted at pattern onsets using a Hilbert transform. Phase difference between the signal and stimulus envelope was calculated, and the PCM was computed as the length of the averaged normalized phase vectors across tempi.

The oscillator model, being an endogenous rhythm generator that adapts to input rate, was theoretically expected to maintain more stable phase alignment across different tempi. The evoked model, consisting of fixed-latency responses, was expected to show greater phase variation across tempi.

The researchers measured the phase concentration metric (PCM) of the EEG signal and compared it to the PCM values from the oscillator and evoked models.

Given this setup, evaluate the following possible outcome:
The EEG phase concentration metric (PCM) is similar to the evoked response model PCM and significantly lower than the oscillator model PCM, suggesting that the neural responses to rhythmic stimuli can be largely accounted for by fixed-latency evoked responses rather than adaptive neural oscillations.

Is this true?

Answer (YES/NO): NO